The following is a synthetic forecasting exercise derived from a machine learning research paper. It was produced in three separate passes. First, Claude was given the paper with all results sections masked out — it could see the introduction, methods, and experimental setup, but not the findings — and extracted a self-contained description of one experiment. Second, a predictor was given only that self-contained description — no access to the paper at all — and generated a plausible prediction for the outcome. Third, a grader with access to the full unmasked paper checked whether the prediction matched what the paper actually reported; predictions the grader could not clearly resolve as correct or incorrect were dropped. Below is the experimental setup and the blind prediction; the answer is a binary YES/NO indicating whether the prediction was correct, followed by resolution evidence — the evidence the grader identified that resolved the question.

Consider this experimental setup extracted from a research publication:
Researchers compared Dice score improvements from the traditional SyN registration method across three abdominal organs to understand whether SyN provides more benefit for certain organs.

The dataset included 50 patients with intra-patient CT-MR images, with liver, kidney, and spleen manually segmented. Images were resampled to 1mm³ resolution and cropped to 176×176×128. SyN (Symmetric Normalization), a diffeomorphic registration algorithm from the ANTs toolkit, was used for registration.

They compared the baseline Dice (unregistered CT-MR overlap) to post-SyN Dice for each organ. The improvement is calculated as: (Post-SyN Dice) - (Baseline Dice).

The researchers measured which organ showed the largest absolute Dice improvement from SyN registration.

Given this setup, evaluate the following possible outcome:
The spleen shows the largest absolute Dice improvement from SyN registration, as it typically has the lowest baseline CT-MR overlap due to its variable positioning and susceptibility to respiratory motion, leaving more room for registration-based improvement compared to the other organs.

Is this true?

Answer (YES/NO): NO